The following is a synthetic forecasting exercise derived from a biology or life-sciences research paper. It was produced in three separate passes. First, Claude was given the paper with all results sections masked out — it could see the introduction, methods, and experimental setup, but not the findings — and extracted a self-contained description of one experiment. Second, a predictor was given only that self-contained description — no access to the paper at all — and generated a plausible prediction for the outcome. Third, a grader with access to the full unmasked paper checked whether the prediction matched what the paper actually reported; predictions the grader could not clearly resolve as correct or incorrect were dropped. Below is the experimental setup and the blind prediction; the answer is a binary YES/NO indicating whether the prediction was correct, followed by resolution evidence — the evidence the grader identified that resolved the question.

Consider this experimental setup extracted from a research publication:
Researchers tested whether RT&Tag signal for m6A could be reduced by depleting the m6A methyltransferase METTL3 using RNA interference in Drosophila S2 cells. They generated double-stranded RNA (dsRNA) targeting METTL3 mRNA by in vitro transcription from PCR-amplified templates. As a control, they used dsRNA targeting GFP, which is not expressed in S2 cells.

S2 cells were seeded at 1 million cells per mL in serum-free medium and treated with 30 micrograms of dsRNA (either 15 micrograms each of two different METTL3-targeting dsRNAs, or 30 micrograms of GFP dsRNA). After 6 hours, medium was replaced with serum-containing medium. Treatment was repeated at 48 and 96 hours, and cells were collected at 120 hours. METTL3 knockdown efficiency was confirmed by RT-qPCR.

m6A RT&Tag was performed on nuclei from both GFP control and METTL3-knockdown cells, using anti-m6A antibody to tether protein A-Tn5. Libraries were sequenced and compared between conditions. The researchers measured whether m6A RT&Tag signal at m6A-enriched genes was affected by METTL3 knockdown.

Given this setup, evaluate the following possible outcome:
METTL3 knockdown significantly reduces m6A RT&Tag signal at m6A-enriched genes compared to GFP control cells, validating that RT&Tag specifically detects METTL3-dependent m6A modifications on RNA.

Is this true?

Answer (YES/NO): NO